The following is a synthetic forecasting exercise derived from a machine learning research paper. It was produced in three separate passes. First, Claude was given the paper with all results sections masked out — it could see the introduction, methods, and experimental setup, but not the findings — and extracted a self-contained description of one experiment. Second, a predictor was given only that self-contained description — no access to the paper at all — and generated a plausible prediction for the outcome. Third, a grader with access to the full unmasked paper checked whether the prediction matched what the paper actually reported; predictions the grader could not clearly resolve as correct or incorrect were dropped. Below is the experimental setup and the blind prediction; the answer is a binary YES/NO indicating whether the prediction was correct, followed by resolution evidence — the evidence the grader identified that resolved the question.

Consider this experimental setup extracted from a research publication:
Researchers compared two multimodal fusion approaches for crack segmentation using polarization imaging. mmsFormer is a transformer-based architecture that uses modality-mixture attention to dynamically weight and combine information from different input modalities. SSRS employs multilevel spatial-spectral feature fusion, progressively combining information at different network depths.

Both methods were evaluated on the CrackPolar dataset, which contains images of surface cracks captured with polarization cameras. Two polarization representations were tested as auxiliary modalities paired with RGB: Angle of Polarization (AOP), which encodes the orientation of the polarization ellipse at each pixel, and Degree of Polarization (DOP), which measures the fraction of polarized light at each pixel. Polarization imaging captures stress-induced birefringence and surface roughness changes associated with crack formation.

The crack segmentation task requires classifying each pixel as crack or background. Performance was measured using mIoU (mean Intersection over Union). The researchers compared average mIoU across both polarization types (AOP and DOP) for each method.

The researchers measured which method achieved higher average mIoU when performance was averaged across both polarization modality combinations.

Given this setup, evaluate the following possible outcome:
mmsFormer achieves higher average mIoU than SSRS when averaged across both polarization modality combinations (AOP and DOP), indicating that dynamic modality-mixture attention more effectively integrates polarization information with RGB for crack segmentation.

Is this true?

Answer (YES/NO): YES